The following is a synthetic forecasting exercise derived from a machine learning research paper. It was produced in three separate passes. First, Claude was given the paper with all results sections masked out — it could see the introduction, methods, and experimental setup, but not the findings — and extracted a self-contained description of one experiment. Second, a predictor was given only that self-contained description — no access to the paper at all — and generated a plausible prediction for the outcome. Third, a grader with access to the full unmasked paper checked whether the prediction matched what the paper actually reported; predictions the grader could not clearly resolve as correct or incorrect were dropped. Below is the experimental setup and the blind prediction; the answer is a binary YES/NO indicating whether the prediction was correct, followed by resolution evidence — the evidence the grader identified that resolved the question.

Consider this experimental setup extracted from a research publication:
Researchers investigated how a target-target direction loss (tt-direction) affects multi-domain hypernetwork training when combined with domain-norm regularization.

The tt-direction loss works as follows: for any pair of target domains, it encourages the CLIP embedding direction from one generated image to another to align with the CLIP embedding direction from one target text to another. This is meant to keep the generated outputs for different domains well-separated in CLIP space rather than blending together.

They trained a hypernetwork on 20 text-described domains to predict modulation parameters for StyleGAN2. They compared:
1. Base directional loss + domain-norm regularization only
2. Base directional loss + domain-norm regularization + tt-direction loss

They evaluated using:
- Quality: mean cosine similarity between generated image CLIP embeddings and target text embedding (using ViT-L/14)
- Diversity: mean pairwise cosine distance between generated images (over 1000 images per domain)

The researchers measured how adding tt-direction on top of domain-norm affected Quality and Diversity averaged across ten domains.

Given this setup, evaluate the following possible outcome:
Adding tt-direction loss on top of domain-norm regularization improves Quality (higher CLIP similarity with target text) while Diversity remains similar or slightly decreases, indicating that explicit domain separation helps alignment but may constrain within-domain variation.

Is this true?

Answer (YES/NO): NO